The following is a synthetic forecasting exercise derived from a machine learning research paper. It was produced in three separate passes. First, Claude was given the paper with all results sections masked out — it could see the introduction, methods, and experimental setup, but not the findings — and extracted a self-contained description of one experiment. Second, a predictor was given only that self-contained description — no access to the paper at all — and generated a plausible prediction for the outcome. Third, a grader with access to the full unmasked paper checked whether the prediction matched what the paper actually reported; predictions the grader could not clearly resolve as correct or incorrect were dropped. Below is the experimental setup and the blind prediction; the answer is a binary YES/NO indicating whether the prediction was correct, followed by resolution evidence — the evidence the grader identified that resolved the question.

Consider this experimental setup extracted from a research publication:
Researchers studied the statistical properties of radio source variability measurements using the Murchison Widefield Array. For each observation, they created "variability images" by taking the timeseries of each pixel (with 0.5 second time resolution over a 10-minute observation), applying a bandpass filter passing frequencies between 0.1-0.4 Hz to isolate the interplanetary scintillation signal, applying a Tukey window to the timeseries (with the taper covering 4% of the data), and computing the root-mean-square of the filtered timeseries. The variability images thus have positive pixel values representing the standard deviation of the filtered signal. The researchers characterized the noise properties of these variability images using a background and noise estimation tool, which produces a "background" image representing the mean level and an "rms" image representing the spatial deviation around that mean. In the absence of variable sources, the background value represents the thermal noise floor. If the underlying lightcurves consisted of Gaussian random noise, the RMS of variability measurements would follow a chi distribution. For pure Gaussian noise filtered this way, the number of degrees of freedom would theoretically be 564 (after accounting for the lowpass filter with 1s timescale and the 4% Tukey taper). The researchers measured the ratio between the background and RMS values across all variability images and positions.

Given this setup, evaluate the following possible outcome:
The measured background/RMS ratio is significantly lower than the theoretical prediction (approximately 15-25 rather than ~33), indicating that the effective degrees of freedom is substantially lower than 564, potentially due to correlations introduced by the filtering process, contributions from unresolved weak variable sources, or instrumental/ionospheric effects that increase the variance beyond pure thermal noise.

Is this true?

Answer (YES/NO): NO